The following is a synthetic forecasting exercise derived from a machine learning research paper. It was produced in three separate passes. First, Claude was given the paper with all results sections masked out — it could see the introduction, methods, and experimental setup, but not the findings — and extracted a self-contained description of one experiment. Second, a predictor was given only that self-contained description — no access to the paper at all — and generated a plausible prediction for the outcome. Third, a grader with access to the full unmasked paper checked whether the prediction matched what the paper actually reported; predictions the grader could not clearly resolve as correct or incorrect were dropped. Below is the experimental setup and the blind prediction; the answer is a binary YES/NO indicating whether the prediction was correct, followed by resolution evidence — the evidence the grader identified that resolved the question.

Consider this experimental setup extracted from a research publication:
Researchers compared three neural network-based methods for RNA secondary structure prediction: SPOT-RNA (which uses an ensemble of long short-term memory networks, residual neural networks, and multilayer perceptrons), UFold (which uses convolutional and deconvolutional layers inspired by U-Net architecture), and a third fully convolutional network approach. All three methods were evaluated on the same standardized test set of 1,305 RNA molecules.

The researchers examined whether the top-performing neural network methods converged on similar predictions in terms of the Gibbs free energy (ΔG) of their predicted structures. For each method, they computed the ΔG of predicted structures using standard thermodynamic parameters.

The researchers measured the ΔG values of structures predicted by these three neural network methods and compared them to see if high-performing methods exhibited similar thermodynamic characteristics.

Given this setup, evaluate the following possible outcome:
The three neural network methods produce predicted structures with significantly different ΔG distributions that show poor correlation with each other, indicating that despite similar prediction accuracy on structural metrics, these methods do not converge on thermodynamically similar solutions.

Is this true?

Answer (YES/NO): NO